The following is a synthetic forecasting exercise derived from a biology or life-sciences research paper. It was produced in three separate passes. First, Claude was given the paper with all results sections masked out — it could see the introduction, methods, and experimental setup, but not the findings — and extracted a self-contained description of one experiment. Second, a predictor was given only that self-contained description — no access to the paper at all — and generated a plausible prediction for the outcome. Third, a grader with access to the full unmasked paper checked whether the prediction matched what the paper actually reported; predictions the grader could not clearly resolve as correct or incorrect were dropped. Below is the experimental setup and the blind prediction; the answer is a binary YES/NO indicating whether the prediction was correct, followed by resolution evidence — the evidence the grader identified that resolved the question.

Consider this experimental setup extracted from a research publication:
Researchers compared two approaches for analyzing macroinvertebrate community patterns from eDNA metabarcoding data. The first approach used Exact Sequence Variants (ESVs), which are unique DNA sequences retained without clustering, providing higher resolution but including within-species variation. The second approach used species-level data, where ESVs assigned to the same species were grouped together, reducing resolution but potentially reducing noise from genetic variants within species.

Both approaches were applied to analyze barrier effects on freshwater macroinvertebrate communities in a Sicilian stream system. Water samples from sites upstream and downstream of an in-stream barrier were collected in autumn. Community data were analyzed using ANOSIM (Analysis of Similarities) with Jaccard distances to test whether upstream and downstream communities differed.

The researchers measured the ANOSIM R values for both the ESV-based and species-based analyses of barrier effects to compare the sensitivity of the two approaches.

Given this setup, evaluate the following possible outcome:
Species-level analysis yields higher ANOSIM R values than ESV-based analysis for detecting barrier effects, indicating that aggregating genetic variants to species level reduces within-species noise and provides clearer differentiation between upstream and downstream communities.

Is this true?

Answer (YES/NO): NO